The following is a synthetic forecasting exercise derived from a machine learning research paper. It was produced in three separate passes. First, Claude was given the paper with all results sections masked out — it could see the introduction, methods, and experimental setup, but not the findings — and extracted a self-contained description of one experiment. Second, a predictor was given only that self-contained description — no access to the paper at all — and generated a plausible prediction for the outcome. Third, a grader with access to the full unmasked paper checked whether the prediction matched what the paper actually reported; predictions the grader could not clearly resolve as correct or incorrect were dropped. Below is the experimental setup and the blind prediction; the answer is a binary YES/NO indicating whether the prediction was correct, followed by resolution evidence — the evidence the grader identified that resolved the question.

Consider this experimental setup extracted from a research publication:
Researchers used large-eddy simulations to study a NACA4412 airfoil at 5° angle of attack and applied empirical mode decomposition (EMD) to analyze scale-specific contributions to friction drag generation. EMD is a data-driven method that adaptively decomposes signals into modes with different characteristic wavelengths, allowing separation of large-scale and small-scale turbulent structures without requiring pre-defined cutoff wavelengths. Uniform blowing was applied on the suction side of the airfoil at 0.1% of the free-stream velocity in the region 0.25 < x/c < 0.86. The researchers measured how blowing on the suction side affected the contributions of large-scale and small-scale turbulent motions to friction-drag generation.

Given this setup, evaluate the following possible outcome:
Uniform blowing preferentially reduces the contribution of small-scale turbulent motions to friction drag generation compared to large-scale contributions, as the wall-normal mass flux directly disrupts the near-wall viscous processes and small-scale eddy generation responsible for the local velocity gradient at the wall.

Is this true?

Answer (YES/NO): NO